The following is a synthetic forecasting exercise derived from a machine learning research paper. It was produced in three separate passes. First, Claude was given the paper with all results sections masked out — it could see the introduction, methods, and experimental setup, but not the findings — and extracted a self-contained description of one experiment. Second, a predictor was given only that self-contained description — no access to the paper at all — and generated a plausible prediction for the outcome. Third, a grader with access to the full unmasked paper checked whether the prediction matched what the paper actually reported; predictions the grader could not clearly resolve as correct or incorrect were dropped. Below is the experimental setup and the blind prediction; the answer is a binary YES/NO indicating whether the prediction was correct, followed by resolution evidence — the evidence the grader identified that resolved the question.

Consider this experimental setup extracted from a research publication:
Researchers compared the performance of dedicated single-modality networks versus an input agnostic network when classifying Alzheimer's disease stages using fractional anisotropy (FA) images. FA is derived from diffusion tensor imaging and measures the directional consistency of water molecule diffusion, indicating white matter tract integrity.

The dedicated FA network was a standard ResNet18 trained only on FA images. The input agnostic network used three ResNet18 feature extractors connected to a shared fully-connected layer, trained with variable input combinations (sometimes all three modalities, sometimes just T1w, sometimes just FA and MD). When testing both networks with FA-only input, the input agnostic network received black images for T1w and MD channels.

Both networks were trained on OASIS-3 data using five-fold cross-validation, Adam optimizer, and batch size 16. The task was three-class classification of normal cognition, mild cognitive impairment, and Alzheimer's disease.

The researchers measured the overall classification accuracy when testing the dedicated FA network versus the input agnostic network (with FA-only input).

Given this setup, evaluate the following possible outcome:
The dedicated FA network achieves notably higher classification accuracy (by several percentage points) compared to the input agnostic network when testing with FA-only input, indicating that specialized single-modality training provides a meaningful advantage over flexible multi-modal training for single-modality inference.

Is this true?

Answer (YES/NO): YES